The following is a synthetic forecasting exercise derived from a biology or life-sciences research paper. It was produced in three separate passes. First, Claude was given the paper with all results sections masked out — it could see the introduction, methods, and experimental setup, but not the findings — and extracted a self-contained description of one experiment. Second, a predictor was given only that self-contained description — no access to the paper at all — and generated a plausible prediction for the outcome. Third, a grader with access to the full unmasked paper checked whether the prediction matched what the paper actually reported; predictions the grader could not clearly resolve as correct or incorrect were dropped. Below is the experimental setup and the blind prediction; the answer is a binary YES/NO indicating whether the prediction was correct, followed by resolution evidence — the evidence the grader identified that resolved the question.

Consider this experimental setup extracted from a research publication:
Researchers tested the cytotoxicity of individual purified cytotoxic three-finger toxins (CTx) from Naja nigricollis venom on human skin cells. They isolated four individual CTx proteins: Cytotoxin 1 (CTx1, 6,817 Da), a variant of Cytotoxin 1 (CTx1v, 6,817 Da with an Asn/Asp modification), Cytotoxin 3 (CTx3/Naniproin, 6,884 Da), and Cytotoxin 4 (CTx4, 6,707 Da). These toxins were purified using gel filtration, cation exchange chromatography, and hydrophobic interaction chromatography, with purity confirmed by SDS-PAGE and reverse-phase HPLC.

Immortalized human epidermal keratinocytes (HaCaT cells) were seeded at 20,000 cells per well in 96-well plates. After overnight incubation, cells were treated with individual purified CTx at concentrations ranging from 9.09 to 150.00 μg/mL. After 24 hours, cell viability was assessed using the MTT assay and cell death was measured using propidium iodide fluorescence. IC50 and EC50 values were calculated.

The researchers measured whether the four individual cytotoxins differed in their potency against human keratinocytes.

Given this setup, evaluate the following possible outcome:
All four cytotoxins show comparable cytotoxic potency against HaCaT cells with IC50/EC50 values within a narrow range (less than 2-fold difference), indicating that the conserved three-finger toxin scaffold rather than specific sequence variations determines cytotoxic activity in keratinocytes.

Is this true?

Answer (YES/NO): NO